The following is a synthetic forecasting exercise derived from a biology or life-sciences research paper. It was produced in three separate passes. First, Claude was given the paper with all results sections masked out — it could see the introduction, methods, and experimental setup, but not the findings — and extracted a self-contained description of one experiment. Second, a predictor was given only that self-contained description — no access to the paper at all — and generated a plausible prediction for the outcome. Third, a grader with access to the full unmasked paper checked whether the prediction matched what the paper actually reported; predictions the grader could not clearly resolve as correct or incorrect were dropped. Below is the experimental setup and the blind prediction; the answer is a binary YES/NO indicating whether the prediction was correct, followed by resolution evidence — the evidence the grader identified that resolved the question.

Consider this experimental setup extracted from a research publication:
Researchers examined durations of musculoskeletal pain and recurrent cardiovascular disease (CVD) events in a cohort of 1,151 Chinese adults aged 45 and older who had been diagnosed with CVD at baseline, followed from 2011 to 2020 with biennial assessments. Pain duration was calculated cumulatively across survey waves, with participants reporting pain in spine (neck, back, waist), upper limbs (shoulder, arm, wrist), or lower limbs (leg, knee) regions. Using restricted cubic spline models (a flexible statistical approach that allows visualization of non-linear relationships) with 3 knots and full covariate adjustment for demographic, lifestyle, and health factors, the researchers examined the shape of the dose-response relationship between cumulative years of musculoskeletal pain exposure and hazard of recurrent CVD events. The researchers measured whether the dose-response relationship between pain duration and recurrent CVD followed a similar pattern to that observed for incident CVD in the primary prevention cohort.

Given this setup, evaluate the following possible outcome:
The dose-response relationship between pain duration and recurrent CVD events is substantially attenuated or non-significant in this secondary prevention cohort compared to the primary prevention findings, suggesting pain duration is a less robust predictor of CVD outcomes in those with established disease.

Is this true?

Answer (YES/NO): NO